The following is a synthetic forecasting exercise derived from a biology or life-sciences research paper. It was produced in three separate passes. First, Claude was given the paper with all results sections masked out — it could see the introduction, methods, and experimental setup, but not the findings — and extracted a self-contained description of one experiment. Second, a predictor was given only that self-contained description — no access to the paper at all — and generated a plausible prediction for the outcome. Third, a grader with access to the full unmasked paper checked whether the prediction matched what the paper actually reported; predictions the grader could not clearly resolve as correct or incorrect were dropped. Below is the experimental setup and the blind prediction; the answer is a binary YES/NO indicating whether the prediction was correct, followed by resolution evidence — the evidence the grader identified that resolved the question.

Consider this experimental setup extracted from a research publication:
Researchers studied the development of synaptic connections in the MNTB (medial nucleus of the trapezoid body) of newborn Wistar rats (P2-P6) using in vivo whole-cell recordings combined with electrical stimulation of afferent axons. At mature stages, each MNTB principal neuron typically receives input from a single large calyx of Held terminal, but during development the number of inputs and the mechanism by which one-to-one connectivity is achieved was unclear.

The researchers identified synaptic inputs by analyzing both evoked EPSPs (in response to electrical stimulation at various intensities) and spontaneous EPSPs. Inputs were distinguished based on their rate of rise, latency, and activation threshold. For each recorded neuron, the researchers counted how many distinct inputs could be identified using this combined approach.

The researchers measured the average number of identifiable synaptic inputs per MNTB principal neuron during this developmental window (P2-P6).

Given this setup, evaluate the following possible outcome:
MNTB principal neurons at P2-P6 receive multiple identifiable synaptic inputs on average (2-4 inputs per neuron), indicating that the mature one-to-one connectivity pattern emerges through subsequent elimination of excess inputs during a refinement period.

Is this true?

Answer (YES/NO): NO